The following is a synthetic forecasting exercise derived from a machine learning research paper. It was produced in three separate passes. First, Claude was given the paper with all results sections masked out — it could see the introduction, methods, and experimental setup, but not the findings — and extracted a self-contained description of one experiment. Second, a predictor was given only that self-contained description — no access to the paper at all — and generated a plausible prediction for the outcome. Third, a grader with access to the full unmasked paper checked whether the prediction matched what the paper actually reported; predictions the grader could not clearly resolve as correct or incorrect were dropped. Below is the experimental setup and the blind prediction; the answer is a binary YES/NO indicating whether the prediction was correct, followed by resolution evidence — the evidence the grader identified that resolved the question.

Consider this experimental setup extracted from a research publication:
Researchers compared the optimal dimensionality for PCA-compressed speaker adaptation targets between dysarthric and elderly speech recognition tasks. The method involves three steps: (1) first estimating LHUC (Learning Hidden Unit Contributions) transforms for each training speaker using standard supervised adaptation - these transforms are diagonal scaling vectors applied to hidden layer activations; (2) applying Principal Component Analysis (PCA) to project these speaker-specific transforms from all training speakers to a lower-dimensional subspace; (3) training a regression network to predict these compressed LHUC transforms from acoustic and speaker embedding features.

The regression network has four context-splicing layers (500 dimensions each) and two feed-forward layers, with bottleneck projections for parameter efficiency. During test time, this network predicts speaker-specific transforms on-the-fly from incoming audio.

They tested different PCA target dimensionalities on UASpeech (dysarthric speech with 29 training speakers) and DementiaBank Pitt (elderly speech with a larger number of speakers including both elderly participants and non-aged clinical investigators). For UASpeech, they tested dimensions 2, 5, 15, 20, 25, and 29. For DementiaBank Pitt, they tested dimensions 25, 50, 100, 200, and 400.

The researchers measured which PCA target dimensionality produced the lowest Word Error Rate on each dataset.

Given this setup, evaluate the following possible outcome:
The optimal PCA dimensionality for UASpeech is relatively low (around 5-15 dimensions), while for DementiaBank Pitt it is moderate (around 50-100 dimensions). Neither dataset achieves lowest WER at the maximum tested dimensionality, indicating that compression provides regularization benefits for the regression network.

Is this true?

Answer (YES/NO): NO